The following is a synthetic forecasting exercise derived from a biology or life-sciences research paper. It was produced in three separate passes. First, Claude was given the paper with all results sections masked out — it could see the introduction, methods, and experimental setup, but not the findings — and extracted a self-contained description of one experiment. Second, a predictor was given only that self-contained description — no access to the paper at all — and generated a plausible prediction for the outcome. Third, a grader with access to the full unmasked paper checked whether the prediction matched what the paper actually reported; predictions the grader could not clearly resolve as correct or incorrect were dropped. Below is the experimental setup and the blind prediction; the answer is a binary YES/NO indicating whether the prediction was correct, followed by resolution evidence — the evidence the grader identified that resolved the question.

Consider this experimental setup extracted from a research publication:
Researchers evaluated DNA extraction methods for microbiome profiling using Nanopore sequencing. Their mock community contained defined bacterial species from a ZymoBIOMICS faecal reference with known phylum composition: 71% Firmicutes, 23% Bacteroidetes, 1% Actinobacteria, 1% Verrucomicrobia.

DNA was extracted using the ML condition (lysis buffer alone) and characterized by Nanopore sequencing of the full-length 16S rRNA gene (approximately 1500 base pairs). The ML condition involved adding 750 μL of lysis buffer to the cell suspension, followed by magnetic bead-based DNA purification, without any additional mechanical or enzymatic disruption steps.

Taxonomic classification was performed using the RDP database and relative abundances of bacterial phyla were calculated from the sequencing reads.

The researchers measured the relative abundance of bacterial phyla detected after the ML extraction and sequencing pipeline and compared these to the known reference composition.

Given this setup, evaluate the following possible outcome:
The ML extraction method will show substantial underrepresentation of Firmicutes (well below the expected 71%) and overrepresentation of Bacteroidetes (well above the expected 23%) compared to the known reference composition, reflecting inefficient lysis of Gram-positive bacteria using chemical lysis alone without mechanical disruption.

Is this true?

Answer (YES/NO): NO